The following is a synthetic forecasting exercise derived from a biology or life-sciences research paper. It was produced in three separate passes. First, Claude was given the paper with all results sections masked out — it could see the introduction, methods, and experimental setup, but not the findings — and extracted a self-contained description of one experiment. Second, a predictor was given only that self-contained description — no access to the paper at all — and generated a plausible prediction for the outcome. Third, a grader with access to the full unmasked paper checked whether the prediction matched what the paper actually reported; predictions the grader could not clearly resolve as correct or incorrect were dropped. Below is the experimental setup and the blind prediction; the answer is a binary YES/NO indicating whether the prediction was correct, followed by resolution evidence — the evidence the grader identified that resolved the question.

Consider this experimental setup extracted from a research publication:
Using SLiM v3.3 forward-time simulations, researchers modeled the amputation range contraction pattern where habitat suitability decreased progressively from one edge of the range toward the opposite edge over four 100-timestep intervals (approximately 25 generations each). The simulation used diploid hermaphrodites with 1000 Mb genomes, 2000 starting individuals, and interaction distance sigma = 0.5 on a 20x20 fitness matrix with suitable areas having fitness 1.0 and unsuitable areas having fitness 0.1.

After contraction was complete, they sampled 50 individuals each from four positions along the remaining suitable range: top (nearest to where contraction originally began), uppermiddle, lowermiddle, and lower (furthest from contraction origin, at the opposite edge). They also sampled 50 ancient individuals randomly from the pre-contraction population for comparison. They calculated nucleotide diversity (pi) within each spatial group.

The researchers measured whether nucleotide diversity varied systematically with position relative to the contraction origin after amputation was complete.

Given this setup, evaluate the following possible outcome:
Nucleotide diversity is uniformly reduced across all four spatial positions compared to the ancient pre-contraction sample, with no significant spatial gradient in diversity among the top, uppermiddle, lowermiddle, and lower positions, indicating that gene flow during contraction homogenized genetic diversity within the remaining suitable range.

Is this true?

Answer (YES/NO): NO